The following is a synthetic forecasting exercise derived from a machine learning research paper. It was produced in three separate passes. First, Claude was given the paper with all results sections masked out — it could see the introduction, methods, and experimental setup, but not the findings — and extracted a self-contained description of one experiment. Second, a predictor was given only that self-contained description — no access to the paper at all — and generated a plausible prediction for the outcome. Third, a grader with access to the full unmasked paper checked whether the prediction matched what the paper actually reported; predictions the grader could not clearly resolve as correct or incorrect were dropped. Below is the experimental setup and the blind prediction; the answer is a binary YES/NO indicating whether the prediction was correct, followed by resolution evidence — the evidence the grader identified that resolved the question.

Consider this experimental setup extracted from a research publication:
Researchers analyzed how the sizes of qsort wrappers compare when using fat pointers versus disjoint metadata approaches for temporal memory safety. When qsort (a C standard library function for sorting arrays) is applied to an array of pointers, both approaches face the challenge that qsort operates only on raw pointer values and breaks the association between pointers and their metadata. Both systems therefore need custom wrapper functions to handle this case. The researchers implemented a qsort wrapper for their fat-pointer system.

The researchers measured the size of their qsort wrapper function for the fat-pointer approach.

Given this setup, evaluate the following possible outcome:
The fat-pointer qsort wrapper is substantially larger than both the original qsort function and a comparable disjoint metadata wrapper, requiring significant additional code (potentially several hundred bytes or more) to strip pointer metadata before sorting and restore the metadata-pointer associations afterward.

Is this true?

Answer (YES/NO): NO